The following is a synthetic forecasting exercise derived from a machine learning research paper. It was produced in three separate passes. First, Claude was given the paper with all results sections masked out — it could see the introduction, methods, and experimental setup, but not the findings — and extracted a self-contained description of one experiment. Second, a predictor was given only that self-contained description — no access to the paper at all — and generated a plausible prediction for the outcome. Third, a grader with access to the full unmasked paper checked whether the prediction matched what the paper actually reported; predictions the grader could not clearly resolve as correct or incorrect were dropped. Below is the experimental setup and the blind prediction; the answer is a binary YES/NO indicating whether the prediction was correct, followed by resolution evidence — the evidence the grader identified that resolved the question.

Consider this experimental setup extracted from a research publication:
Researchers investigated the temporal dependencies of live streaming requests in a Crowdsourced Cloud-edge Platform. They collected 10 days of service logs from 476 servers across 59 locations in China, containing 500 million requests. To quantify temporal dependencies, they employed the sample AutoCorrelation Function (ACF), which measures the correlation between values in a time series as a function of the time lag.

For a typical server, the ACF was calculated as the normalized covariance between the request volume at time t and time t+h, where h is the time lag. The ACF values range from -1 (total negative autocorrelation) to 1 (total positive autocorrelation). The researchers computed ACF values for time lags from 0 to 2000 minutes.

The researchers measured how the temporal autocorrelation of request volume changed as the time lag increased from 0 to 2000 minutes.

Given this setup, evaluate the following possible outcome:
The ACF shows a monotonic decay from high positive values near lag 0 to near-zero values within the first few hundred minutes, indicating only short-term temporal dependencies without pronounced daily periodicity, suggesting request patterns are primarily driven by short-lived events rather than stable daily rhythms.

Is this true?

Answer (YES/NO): NO